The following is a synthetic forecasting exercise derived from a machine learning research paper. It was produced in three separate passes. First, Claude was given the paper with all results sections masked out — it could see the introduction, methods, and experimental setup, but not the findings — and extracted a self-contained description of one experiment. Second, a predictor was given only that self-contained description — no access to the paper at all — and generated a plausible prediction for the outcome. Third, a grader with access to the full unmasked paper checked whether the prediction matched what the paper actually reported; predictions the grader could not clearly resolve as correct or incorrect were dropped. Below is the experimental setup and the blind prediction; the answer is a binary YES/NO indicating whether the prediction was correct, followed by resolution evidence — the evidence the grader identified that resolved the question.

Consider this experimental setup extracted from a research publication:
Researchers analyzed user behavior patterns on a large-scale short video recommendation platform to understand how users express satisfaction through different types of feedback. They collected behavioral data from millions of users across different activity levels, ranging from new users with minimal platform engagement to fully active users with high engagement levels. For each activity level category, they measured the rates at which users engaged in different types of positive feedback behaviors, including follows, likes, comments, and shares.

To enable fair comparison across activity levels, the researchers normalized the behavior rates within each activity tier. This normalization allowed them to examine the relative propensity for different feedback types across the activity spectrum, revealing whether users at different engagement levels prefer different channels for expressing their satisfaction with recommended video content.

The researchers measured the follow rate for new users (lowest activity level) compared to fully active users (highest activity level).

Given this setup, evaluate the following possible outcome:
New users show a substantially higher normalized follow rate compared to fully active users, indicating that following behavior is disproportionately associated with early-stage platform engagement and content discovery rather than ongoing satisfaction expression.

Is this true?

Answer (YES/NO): YES